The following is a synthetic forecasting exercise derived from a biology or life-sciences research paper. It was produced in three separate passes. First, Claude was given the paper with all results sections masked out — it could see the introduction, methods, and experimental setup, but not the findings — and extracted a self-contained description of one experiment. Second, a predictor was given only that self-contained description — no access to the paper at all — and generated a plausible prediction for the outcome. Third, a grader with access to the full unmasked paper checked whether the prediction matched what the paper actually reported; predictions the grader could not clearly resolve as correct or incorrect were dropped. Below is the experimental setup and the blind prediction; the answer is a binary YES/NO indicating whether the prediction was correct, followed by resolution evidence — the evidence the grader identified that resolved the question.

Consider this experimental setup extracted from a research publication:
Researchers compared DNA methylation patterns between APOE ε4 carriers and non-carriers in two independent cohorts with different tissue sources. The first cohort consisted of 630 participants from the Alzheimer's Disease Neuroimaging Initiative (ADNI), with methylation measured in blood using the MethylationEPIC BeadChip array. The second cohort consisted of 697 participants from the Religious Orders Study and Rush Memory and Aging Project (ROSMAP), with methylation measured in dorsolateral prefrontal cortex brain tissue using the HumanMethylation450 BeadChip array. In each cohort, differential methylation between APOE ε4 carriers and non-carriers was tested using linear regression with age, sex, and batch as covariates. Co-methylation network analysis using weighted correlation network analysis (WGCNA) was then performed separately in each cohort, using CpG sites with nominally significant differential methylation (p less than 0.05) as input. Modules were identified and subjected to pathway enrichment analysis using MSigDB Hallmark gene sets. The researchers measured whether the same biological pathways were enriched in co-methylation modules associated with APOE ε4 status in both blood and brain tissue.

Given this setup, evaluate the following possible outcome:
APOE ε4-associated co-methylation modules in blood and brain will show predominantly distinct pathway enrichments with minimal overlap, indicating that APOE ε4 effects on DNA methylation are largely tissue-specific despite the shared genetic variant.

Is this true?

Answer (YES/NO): NO